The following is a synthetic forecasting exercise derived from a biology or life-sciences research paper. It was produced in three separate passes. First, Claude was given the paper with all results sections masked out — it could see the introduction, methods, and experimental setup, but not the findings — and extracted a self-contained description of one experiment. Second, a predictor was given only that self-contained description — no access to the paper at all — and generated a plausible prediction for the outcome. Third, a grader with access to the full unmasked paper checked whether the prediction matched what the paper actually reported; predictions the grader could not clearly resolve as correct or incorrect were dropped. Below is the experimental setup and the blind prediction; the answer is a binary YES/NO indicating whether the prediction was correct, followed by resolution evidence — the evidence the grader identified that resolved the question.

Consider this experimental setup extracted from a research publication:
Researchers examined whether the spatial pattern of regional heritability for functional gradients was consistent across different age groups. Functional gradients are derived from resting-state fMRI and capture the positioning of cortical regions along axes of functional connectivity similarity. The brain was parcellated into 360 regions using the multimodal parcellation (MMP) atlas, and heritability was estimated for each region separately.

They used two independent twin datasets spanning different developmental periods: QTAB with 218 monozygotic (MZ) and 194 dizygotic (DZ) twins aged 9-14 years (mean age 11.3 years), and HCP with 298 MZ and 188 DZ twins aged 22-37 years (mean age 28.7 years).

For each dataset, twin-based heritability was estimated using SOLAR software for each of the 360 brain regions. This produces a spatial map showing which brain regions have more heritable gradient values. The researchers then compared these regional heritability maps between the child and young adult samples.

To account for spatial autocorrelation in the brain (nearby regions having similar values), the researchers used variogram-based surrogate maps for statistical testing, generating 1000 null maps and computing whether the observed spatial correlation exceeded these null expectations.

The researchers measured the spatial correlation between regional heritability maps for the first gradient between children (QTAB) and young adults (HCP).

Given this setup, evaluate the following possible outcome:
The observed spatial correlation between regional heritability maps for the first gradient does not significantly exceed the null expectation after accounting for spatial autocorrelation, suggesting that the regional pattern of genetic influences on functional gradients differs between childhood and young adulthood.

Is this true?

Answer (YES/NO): NO